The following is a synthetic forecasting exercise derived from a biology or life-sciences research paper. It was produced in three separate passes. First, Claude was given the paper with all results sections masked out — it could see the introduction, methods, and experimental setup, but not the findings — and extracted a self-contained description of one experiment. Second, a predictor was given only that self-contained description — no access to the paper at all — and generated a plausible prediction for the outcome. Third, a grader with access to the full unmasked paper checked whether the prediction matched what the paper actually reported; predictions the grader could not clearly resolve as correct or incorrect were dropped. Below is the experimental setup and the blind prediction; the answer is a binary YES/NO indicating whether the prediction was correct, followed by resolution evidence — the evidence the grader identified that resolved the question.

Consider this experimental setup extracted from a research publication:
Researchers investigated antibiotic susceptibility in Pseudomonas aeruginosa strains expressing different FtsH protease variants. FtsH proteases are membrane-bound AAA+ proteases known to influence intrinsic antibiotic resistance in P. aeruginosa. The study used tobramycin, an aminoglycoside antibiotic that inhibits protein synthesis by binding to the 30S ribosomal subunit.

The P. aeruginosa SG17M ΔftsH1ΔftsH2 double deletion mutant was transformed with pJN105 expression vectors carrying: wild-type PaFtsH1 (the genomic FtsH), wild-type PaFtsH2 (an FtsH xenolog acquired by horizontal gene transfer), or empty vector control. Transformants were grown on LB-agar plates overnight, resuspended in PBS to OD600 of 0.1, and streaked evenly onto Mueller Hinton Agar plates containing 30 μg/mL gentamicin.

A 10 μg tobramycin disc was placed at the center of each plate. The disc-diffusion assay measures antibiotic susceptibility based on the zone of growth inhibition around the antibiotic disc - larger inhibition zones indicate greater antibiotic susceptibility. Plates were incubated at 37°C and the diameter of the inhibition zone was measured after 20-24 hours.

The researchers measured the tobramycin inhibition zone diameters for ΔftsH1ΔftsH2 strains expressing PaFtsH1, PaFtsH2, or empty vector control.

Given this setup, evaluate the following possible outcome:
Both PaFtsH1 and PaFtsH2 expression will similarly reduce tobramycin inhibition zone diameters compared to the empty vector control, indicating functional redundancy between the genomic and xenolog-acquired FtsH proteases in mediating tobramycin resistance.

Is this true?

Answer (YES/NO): NO